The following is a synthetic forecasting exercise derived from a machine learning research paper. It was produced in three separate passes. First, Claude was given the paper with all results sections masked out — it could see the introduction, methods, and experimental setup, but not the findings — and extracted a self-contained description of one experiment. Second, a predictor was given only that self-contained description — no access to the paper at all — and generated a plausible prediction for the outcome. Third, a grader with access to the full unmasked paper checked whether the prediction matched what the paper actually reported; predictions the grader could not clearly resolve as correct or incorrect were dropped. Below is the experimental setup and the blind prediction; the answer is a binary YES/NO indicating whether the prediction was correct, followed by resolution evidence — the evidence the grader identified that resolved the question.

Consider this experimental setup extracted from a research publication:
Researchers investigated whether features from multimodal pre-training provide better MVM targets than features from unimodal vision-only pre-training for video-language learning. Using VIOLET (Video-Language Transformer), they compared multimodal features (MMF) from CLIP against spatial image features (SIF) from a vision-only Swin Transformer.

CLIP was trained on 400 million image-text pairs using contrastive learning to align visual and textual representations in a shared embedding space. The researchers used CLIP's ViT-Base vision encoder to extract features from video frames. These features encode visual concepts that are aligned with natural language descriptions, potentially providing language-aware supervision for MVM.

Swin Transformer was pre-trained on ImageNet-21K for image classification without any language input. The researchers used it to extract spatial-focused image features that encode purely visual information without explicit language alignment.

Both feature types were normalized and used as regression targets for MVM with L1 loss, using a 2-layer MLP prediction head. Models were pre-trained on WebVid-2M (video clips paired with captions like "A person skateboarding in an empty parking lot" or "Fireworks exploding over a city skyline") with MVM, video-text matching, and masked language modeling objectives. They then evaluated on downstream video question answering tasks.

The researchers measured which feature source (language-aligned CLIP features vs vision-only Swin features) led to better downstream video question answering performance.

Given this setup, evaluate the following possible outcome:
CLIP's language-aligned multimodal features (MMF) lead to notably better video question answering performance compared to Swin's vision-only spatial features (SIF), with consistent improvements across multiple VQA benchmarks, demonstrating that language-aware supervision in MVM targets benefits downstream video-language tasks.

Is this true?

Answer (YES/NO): NO